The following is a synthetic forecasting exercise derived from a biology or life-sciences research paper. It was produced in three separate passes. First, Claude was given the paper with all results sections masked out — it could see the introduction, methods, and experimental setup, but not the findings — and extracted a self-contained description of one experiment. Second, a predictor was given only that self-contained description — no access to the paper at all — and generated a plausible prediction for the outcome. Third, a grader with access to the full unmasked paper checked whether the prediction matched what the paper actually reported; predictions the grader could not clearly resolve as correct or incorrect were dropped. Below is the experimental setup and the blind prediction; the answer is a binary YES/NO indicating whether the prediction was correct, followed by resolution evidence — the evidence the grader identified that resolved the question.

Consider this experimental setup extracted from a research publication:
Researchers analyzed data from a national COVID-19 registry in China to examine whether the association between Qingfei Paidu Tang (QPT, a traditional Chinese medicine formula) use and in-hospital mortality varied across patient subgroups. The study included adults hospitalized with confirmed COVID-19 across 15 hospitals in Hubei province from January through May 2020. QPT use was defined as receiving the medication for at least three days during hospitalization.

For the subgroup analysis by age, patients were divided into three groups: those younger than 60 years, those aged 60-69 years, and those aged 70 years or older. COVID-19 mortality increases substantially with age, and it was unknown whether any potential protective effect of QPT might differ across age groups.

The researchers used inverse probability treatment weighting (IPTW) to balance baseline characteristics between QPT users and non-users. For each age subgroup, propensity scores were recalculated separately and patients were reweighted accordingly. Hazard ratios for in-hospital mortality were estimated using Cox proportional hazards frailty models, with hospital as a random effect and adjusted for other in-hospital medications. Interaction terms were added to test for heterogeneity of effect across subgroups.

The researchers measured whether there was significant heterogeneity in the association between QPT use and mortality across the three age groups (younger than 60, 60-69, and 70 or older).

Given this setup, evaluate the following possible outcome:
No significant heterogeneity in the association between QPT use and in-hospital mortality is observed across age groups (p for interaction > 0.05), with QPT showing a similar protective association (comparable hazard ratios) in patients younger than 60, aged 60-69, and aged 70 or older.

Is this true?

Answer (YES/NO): YES